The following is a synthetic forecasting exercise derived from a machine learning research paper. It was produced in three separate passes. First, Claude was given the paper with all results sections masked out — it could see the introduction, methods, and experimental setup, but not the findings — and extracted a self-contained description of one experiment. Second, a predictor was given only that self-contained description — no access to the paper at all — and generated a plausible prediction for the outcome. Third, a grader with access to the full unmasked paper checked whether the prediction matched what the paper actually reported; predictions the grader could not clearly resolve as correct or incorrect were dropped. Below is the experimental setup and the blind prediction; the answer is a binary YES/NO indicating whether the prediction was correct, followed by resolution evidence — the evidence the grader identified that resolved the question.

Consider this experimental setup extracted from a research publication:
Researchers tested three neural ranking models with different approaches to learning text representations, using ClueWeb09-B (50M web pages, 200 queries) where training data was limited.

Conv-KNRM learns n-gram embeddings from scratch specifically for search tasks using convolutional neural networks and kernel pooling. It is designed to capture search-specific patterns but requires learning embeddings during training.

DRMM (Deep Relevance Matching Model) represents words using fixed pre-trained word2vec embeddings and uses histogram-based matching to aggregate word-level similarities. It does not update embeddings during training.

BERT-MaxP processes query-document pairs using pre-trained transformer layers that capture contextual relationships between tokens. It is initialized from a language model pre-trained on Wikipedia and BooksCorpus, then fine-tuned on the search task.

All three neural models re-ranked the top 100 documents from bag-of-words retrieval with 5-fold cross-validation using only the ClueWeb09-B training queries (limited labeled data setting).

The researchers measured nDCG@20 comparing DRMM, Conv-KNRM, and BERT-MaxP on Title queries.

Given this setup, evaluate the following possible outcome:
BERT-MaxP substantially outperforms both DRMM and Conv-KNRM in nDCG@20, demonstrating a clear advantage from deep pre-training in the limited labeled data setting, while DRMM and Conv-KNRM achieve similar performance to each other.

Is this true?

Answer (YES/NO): NO